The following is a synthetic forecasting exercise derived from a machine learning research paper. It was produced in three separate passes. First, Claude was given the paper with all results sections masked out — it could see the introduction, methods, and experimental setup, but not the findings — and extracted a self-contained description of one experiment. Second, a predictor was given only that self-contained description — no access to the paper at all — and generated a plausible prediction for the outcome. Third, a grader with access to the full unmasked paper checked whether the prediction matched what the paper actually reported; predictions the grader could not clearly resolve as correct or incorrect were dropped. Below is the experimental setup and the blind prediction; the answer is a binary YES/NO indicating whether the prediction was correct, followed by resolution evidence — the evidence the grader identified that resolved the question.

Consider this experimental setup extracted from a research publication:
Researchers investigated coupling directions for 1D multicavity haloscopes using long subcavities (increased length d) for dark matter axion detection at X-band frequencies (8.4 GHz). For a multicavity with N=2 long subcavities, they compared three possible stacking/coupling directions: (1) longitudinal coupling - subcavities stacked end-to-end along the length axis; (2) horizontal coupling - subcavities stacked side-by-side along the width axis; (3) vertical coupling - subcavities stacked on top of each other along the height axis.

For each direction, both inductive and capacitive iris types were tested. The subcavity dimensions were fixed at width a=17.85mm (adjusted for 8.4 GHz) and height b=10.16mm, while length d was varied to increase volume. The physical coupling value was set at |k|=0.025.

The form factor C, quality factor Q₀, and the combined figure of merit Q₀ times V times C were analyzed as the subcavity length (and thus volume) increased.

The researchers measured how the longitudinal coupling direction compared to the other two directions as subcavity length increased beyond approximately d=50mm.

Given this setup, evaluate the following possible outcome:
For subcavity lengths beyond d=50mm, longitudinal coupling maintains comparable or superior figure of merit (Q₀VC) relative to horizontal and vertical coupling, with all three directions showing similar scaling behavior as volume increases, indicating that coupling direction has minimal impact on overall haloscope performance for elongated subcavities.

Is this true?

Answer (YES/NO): NO